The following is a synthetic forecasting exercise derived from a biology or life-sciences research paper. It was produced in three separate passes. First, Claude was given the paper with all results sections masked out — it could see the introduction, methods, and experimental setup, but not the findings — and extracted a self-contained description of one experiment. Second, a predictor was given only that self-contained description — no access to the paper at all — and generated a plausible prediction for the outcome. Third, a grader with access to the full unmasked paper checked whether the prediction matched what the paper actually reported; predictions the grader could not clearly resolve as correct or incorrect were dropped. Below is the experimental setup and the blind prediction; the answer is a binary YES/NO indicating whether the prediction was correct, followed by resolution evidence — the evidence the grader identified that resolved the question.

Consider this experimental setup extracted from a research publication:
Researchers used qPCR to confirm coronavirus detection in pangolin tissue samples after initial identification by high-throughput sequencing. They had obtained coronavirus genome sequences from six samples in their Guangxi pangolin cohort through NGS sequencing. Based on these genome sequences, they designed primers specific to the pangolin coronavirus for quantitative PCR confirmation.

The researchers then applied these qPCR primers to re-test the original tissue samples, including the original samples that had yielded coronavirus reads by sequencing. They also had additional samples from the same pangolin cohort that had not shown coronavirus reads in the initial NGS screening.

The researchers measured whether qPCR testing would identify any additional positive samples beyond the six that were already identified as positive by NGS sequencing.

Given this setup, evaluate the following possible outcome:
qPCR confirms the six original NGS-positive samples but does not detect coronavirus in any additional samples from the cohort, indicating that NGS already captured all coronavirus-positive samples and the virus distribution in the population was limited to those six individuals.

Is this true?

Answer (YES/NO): NO